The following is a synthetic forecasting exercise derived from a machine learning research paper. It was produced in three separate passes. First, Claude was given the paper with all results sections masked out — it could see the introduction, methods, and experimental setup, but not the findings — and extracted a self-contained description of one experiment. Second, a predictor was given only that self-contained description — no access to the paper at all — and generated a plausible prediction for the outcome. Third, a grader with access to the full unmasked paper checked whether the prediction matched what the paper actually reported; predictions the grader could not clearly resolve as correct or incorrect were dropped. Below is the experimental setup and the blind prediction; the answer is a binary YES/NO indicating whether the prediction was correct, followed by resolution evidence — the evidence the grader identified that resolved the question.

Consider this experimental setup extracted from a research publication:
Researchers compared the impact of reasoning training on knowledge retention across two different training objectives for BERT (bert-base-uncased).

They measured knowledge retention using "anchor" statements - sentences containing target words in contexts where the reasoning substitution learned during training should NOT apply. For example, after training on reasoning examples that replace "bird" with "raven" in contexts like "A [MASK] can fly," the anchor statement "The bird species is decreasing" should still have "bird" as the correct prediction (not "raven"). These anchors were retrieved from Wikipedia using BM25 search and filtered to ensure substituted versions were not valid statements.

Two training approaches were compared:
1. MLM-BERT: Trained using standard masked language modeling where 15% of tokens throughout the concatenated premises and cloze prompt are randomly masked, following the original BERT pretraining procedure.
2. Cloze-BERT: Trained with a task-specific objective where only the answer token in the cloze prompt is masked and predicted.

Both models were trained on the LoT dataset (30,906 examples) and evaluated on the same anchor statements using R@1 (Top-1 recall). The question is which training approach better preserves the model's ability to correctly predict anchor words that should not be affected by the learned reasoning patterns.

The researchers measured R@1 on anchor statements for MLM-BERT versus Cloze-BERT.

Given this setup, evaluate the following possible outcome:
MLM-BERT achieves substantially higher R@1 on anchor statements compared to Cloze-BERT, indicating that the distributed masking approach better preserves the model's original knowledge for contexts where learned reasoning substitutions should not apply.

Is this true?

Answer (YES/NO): YES